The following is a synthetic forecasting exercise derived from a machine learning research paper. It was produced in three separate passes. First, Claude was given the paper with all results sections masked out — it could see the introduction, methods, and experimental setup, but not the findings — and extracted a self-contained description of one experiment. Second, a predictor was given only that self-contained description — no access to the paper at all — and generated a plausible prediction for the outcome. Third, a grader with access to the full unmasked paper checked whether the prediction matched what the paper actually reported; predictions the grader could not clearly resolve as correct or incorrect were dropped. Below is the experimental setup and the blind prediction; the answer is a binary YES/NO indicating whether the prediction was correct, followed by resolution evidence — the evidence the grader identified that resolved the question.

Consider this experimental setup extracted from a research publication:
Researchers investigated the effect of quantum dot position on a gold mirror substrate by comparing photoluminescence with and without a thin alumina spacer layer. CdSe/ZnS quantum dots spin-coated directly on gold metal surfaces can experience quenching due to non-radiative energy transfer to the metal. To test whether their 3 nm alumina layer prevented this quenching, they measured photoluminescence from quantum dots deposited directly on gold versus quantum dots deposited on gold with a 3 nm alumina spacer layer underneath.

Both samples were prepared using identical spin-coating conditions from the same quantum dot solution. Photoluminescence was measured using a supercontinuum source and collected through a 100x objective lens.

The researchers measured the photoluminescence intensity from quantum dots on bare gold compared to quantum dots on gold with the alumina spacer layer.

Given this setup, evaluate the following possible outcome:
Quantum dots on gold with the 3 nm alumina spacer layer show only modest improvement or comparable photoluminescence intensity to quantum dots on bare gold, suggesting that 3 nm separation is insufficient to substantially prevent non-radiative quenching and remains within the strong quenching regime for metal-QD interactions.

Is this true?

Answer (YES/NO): NO